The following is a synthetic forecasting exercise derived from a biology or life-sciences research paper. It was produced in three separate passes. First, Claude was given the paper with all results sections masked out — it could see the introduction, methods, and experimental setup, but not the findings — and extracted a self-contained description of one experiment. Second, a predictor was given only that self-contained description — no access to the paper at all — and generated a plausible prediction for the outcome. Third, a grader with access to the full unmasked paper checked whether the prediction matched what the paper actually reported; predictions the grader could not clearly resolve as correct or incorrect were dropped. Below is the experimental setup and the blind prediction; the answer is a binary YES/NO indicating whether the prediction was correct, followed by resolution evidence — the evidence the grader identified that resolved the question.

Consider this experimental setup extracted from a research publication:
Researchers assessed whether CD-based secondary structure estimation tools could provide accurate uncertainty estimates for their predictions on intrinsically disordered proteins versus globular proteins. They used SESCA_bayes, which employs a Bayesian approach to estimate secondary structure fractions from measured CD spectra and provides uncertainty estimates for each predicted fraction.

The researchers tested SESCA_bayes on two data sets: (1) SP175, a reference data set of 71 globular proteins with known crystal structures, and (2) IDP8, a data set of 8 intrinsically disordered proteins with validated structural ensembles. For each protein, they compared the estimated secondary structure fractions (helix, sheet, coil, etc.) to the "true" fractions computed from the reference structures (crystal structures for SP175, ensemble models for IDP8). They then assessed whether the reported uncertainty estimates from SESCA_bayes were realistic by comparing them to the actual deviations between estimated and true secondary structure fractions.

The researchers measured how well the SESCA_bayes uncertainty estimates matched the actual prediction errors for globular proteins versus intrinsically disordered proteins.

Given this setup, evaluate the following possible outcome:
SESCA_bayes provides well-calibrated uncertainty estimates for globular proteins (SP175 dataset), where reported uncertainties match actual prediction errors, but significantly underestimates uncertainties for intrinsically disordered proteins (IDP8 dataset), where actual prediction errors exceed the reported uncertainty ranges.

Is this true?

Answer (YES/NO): NO